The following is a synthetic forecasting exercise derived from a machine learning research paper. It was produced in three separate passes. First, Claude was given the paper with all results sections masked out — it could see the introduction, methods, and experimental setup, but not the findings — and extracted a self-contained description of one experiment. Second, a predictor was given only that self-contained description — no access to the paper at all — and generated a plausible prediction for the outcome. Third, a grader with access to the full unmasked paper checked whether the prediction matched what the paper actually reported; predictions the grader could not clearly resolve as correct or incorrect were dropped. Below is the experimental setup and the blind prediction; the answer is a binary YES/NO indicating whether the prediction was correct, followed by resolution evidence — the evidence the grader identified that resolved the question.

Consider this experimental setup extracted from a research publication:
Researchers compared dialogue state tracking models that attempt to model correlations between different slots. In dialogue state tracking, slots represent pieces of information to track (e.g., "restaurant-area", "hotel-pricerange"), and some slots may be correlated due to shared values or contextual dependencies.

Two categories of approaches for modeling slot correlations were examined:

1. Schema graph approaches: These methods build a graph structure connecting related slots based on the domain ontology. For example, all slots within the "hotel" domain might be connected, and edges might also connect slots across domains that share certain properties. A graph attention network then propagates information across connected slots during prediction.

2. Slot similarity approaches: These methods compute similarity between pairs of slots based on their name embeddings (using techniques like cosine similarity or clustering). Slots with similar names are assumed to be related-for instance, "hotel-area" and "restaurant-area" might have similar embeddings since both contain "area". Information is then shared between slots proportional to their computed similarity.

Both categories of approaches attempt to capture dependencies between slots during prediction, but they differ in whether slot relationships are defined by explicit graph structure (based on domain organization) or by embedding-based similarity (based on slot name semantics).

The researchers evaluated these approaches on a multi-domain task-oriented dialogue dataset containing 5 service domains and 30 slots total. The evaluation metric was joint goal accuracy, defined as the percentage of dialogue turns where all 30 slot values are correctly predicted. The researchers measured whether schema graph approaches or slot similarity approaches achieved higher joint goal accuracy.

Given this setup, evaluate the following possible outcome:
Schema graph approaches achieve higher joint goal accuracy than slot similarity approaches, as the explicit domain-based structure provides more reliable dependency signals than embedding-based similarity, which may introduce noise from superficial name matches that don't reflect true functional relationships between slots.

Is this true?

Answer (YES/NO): NO